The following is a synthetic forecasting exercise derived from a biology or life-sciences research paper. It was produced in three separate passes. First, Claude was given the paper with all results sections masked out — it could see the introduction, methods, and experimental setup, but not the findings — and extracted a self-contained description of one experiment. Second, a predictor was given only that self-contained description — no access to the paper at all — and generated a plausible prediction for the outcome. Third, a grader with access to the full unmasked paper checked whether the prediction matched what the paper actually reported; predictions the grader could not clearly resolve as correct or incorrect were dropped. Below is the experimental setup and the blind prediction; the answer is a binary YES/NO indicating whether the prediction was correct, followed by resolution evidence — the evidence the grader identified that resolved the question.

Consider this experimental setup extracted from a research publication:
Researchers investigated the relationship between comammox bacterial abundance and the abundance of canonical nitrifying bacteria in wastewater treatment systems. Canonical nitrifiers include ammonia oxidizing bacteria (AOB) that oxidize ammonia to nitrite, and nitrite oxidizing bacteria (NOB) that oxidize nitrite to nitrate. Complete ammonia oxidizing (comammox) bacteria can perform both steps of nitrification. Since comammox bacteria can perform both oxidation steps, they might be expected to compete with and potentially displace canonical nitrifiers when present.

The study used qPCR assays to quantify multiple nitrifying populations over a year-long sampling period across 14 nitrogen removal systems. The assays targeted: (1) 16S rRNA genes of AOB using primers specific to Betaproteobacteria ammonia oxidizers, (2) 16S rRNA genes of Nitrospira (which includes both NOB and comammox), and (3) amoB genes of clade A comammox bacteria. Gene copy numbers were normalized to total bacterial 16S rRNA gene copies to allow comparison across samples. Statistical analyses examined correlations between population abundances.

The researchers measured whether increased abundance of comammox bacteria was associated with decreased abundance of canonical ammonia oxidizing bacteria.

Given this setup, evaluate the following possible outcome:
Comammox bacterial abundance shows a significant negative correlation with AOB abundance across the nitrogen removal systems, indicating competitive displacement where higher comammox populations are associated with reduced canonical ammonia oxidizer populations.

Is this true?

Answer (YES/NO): NO